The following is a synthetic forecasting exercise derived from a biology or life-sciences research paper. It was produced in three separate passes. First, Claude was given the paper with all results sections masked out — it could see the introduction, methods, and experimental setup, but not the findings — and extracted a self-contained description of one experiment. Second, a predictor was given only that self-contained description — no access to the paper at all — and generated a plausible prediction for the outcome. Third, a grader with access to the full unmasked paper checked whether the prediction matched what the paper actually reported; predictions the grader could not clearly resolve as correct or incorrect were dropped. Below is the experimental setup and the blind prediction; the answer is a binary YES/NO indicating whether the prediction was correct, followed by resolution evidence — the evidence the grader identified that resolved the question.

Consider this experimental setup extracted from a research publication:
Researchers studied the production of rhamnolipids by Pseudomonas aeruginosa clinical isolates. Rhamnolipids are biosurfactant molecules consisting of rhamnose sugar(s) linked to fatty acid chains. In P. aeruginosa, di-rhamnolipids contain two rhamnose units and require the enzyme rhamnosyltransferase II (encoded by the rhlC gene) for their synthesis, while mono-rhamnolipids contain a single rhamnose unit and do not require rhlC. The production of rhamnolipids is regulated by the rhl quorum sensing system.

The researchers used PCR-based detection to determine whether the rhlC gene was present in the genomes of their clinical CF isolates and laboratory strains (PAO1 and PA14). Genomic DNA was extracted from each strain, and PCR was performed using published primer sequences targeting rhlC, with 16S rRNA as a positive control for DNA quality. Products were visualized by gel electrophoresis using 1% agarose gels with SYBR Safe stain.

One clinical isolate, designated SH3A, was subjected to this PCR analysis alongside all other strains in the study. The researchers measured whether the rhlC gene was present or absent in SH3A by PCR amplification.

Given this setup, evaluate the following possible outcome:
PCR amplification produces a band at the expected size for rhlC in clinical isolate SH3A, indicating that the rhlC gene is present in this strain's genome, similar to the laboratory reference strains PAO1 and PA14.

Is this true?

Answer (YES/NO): NO